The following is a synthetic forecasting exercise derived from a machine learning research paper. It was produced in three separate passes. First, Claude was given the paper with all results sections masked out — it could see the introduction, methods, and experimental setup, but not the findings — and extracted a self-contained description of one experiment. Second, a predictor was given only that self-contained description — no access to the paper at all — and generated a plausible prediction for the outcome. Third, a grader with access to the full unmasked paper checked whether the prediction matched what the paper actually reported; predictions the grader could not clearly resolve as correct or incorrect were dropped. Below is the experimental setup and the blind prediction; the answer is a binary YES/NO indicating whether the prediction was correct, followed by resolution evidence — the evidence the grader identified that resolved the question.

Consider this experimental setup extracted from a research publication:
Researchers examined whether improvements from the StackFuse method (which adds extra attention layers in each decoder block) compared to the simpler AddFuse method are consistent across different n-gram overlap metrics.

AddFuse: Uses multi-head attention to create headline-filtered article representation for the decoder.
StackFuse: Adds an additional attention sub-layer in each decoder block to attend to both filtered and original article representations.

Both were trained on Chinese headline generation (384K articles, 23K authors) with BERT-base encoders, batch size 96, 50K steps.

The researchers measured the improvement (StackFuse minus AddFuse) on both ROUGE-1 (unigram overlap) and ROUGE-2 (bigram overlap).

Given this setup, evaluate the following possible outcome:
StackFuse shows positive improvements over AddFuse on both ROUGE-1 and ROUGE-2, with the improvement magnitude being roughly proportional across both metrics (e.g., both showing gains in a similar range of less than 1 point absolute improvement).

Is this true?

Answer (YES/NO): YES